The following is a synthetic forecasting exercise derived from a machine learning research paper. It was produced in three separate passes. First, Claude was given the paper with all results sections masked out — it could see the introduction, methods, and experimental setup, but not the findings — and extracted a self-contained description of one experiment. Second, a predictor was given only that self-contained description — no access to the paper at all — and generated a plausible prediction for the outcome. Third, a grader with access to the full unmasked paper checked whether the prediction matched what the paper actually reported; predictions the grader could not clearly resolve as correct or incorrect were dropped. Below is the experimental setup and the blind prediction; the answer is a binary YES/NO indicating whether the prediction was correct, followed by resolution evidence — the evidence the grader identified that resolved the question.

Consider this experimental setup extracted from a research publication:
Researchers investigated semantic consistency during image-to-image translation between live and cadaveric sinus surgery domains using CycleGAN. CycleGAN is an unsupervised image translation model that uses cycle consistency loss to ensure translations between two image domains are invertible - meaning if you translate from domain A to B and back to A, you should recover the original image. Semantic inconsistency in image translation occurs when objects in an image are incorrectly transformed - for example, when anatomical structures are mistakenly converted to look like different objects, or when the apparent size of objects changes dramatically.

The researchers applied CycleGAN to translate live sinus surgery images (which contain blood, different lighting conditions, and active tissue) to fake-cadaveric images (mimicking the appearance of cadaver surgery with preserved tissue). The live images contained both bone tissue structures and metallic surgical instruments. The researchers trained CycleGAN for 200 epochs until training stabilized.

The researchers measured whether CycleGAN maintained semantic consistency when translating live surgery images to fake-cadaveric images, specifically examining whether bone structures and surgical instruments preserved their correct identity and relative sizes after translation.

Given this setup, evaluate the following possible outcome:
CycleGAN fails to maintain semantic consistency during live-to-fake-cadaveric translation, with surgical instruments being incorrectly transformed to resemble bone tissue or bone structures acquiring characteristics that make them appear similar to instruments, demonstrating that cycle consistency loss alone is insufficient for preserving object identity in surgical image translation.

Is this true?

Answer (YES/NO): YES